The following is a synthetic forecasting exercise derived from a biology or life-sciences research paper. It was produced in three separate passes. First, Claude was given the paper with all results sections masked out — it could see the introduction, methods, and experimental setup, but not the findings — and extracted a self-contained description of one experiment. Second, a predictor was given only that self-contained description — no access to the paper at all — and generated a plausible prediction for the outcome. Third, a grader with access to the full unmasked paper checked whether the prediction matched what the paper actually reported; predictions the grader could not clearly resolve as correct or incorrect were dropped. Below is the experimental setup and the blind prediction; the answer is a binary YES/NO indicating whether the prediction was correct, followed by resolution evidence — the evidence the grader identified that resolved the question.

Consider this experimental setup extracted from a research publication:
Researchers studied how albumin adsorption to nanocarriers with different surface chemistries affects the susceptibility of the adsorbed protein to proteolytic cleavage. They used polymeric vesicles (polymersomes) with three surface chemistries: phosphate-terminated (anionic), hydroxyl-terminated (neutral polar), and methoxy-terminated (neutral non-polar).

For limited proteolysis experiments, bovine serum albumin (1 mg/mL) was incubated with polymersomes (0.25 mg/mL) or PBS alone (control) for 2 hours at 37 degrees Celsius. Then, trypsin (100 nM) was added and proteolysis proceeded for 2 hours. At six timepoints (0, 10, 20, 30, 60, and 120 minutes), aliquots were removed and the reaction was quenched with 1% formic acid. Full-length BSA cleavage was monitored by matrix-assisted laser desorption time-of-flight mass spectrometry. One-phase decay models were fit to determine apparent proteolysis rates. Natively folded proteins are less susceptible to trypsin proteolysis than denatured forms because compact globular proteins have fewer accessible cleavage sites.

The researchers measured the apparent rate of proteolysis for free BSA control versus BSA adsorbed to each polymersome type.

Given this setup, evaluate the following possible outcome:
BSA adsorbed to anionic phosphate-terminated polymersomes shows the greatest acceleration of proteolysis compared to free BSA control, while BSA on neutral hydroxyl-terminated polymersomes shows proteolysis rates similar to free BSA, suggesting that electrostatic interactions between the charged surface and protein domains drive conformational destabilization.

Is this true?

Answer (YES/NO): NO